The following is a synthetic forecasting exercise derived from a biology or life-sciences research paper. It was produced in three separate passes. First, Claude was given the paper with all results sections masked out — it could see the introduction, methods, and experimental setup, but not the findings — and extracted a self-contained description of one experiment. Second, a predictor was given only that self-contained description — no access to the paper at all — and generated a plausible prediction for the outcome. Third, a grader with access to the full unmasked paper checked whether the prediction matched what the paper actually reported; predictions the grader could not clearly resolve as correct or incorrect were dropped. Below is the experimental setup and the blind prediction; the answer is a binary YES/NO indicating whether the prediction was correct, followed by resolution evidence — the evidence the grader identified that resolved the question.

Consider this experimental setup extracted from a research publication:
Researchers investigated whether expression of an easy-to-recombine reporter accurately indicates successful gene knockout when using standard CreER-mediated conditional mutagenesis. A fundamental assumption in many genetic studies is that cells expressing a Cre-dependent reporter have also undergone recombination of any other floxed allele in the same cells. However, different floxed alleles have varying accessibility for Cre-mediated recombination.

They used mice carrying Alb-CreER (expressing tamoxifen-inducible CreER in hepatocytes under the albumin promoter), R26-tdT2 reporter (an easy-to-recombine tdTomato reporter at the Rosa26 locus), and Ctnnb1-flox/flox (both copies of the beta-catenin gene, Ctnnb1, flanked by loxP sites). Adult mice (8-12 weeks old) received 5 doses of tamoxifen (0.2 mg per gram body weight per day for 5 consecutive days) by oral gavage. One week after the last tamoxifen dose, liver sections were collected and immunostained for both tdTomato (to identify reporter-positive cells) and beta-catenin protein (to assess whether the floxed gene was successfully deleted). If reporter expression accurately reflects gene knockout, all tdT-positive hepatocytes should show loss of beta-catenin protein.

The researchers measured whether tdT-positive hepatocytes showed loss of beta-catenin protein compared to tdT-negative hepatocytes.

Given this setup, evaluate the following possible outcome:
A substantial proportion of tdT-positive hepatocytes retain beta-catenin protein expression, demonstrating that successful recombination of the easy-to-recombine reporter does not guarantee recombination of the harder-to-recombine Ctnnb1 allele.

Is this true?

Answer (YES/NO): YES